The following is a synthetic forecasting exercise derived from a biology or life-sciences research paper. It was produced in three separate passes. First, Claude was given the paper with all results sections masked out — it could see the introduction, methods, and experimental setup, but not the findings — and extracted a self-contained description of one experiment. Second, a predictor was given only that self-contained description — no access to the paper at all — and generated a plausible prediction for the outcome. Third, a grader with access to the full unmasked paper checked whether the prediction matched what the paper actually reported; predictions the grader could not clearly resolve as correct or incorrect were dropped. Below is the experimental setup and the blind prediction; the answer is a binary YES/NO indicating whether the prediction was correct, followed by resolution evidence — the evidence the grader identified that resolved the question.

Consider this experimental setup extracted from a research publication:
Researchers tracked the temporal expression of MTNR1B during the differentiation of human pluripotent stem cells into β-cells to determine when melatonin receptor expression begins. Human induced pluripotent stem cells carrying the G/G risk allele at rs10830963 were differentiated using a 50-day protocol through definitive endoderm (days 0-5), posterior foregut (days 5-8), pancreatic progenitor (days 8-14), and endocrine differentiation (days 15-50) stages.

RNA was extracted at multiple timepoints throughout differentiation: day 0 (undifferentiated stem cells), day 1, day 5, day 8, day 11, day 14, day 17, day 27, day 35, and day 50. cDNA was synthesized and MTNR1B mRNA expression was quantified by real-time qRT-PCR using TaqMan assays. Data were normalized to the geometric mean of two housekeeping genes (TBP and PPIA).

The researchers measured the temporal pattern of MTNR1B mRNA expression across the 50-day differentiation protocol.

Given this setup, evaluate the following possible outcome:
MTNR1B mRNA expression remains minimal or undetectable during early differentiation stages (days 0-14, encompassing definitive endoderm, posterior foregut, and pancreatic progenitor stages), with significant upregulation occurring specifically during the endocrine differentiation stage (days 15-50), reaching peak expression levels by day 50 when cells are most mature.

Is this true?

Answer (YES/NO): NO